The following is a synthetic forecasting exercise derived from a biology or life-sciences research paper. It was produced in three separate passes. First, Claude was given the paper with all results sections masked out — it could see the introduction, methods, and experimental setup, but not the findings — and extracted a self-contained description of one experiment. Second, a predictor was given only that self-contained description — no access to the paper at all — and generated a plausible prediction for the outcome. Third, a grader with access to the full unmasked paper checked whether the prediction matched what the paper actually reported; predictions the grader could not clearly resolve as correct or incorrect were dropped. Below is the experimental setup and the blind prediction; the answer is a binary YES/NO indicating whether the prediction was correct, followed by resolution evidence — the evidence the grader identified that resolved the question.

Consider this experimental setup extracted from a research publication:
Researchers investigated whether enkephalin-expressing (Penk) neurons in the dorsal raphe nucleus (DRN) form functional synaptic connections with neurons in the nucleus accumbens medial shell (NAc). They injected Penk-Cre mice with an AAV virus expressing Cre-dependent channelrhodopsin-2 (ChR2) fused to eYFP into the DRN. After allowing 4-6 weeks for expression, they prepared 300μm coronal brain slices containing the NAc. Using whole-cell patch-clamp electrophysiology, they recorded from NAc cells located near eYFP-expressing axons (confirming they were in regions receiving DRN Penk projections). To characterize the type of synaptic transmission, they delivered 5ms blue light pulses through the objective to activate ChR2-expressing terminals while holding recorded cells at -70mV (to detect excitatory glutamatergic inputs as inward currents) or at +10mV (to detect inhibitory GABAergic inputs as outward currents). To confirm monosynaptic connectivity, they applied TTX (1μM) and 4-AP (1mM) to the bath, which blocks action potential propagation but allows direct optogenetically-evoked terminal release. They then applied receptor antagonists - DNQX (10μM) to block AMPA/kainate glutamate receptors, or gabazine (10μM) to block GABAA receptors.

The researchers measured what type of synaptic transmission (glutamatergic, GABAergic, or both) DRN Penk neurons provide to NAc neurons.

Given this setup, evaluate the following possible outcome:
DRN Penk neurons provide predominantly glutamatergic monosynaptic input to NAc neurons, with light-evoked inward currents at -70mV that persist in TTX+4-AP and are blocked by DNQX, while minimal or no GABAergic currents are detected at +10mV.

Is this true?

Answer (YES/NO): NO